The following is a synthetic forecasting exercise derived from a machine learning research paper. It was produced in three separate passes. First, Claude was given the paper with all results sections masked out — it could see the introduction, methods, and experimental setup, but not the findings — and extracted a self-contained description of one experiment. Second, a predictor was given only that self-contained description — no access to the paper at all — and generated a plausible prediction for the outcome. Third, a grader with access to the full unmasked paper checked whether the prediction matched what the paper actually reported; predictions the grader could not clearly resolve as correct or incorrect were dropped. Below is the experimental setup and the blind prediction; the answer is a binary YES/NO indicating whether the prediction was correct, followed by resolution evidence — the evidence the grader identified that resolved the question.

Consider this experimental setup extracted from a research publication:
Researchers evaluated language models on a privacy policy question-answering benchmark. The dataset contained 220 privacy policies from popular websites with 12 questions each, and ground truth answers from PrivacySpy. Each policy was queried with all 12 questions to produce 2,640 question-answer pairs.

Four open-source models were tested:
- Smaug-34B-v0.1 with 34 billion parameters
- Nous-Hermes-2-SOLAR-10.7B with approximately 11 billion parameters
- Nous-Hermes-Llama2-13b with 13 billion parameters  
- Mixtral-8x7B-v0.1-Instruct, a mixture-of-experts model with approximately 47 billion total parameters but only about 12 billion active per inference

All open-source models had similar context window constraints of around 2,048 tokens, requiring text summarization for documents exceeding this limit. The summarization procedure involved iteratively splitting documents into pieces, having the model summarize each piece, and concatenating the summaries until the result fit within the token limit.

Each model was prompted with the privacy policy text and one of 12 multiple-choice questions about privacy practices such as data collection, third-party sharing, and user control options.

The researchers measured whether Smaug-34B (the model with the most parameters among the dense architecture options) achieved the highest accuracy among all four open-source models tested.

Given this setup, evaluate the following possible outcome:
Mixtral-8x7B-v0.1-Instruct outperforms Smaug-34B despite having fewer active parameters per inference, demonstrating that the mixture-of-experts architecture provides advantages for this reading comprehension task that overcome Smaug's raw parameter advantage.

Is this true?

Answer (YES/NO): YES